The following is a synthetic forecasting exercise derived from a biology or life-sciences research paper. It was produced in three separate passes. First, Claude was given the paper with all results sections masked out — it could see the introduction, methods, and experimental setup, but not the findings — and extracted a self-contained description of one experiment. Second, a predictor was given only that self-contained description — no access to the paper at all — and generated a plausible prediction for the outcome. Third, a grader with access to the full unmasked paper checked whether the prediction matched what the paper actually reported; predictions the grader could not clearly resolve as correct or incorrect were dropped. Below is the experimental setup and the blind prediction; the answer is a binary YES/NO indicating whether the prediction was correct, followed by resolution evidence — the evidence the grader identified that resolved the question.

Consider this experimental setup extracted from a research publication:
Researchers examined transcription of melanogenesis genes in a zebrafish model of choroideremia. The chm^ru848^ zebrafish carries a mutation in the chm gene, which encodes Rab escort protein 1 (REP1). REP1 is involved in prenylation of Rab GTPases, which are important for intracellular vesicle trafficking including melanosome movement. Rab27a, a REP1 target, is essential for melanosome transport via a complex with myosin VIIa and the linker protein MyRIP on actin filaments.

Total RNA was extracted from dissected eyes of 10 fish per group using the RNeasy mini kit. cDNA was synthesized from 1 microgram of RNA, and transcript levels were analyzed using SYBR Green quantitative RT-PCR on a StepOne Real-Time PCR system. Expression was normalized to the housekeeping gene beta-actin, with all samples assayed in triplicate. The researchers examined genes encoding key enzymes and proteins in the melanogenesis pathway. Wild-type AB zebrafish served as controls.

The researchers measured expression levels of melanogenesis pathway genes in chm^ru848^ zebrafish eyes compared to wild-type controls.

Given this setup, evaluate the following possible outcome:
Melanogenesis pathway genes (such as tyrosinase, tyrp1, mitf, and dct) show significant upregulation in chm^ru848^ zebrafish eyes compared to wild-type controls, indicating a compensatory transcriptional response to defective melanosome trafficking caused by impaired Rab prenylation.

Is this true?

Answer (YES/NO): NO